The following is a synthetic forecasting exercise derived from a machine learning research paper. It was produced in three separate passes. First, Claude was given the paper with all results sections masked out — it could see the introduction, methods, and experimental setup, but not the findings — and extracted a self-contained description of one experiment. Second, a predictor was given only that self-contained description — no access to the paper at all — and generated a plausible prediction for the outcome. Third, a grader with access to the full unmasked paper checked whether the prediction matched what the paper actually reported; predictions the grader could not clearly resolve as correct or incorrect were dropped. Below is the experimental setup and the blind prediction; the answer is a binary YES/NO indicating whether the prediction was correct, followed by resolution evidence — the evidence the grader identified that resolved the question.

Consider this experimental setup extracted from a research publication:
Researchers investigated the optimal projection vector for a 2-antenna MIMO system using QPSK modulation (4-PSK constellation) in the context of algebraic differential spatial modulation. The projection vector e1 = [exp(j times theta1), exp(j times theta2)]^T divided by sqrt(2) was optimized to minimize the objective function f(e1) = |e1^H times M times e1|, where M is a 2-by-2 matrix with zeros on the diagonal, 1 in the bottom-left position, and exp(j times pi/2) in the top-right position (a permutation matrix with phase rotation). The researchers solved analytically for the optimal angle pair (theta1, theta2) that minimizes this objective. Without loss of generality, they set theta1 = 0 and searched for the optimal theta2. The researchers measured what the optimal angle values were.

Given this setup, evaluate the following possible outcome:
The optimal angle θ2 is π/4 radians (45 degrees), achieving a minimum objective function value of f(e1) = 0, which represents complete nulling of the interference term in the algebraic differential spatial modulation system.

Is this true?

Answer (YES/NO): YES